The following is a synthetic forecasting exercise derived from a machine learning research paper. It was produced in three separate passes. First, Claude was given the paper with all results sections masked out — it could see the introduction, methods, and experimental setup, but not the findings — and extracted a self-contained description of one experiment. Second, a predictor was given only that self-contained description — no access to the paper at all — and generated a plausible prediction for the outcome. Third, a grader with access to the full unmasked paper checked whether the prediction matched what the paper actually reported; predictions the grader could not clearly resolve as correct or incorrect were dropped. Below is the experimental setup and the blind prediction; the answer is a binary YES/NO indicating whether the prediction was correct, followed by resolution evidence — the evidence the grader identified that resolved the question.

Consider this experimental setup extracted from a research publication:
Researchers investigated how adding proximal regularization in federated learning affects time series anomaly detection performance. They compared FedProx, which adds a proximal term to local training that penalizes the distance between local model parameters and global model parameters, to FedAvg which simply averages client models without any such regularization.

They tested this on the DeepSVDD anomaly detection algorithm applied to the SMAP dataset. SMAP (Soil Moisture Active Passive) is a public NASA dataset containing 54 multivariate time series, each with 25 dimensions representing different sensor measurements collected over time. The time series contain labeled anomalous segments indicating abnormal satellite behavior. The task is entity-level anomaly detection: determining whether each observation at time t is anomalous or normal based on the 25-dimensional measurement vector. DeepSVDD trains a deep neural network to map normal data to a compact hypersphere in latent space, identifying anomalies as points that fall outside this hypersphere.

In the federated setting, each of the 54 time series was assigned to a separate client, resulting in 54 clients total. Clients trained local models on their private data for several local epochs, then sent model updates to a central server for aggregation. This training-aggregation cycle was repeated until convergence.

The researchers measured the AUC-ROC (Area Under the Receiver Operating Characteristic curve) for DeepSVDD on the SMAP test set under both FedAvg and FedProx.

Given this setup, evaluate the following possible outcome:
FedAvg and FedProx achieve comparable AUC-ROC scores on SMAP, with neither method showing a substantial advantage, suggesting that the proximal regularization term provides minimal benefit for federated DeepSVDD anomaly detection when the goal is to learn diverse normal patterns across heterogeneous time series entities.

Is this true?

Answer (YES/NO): NO